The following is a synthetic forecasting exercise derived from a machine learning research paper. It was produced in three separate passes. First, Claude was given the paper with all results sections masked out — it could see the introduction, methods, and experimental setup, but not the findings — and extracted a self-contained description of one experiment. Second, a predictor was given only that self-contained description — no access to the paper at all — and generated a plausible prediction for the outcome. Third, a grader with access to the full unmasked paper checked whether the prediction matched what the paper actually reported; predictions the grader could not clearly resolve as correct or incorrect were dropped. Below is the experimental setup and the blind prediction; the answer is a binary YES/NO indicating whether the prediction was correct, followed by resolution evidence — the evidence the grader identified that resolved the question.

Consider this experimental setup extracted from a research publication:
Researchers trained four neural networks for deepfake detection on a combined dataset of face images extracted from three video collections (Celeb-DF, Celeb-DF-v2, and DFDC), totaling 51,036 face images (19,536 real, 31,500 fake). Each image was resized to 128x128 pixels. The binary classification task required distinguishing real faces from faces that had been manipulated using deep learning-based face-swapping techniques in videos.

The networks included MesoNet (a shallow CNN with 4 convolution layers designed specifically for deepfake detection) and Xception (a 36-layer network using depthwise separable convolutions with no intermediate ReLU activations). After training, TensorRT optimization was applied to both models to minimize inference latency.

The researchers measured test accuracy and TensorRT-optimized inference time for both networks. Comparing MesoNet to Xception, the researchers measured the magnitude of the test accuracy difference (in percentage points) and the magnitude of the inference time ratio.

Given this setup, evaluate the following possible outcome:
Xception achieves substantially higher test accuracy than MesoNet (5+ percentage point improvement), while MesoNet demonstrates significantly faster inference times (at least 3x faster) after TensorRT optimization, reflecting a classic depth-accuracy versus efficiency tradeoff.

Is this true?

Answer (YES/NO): NO